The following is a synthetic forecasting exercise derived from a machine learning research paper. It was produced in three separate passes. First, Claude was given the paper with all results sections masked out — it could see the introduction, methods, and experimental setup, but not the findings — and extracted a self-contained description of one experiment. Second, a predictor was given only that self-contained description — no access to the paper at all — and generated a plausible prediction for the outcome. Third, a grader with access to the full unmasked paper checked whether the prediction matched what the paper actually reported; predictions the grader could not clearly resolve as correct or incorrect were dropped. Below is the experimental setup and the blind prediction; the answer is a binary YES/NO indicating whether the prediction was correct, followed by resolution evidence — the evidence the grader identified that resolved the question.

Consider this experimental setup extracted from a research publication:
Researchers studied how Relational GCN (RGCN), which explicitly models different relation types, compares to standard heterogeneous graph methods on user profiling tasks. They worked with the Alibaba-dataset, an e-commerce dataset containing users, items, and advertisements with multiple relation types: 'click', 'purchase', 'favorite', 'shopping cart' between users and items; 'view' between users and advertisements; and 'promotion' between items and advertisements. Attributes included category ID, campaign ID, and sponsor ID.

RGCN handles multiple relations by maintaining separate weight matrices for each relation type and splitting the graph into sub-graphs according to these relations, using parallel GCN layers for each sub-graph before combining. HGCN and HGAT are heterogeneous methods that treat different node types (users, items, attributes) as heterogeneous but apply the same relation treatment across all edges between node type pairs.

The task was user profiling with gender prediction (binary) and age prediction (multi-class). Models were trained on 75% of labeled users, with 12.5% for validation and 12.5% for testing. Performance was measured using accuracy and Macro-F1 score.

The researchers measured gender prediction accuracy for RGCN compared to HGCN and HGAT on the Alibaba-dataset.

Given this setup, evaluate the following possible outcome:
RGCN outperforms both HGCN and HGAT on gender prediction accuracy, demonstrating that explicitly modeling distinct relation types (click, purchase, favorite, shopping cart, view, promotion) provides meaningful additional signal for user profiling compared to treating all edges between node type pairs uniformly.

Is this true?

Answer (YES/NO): NO